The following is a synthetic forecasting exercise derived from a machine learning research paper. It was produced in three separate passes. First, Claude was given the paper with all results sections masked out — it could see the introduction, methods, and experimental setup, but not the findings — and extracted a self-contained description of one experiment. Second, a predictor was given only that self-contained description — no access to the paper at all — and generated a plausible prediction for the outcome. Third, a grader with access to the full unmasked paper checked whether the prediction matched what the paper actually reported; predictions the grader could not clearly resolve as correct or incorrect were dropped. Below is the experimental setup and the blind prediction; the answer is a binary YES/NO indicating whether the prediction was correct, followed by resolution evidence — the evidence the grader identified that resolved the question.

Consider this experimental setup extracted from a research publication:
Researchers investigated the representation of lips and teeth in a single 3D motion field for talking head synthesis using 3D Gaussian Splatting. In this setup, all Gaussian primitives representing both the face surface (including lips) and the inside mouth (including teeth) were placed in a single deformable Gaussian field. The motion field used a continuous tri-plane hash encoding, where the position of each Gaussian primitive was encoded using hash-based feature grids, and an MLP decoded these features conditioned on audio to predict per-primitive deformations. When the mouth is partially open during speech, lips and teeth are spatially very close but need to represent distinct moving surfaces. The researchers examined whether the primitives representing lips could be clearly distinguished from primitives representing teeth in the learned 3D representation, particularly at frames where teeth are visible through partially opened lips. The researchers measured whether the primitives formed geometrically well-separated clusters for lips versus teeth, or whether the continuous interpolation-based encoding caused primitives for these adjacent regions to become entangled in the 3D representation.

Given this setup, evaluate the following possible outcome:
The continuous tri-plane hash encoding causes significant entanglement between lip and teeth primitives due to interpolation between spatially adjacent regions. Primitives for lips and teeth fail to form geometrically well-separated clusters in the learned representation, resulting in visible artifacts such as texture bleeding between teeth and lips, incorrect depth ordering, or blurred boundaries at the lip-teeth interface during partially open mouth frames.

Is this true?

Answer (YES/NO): YES